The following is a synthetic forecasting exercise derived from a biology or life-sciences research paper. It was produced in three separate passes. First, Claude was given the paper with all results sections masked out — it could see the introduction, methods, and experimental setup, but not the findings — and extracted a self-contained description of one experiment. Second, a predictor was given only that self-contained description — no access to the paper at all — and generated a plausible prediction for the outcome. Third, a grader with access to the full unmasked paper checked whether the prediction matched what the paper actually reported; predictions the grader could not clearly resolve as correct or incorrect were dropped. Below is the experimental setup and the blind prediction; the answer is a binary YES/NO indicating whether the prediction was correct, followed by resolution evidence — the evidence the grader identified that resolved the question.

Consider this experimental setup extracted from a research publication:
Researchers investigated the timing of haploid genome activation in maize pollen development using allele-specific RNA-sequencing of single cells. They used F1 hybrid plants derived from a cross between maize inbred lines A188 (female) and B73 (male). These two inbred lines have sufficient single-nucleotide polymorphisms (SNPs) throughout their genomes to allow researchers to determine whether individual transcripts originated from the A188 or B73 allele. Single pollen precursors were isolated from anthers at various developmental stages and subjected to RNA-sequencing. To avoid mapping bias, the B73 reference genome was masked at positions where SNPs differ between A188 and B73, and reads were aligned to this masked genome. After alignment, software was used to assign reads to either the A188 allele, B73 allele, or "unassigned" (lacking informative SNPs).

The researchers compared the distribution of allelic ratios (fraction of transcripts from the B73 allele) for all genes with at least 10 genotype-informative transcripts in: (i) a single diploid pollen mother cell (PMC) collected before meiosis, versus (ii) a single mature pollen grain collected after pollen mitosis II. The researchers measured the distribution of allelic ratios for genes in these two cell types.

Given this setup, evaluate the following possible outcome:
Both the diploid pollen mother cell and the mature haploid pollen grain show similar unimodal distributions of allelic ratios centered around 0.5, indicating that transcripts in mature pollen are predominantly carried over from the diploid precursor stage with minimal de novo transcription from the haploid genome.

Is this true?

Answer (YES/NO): NO